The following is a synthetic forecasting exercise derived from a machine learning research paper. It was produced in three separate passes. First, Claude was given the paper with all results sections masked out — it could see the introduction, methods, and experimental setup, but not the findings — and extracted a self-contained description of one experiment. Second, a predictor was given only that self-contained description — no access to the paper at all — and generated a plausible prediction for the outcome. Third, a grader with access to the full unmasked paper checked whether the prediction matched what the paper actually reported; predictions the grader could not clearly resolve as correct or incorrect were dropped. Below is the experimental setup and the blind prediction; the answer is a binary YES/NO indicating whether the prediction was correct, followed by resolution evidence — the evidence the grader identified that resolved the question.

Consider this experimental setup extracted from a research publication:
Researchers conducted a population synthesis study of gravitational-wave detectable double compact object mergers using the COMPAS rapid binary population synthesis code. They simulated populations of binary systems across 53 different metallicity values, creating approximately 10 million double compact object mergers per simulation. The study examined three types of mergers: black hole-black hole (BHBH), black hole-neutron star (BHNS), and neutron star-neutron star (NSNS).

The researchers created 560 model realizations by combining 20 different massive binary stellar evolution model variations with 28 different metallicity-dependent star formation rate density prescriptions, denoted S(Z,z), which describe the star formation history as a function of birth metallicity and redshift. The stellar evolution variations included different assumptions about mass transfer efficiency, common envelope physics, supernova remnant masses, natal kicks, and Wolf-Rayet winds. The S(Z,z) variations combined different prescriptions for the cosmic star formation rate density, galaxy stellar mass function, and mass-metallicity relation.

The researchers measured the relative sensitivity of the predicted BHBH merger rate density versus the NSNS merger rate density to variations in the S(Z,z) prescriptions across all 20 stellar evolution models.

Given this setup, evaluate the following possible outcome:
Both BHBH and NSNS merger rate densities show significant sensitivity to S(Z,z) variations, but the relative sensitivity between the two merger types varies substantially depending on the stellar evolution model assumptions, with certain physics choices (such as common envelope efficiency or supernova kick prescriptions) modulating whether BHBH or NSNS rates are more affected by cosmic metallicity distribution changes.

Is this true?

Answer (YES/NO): NO